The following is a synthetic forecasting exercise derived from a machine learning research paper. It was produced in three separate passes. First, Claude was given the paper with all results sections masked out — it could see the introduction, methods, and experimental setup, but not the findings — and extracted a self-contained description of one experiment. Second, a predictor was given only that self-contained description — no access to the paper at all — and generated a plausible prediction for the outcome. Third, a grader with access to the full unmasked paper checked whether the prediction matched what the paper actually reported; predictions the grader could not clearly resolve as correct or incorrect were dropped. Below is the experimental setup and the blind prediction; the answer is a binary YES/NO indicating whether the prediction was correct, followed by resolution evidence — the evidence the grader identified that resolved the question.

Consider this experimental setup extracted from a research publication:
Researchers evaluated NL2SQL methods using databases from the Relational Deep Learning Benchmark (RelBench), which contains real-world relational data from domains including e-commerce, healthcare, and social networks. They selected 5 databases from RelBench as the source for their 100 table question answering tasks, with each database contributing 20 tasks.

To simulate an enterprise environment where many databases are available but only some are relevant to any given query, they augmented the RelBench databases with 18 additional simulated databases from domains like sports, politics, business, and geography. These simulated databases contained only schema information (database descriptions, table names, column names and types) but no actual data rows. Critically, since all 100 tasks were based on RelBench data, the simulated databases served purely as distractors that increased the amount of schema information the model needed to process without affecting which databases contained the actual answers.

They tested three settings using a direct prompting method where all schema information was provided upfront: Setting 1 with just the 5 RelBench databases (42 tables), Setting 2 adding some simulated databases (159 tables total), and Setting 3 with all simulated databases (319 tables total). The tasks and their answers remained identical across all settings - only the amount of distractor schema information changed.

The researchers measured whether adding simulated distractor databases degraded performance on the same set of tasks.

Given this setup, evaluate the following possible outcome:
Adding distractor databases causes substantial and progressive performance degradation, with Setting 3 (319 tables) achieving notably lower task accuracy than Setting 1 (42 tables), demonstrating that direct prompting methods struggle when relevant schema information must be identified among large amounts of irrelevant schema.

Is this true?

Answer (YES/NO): YES